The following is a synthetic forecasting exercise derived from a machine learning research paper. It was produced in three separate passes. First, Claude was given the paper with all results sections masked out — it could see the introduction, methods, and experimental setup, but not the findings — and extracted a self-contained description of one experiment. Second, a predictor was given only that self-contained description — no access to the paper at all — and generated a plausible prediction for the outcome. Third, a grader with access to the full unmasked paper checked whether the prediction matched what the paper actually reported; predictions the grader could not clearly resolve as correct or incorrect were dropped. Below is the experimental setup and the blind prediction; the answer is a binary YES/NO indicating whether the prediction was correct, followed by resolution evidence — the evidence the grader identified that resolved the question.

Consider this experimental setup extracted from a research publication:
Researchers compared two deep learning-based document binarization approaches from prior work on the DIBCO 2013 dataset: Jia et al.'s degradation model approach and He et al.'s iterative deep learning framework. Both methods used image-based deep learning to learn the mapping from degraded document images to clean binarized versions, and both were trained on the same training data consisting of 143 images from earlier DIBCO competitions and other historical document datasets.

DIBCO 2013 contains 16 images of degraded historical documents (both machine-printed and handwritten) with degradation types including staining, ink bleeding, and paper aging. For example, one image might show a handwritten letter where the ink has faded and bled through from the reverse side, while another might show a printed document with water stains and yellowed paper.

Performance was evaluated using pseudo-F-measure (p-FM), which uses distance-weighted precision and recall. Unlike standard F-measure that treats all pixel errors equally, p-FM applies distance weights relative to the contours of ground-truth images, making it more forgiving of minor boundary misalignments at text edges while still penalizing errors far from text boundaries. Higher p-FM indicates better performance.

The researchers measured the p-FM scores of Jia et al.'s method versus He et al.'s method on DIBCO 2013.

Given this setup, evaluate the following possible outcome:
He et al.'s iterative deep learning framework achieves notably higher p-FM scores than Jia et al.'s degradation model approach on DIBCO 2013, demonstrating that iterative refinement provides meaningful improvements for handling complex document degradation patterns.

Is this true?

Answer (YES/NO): NO